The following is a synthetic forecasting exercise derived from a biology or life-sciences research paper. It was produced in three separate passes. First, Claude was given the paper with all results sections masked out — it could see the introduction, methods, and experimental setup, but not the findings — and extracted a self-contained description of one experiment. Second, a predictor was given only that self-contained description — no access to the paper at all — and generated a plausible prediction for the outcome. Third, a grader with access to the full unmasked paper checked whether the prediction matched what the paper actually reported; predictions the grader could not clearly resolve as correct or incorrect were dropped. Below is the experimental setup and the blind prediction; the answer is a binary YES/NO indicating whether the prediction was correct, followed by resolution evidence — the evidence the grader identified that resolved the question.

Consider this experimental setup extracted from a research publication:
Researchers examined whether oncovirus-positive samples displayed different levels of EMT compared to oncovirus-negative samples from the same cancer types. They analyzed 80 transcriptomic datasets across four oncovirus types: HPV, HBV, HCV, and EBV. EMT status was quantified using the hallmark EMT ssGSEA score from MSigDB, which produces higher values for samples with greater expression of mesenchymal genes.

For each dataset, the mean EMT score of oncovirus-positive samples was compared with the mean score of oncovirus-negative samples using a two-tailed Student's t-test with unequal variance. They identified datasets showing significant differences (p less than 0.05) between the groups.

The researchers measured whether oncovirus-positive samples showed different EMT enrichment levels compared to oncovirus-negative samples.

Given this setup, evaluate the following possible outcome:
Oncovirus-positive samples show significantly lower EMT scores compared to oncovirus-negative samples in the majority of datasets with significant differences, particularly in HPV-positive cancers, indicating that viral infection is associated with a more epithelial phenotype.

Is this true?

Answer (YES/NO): NO